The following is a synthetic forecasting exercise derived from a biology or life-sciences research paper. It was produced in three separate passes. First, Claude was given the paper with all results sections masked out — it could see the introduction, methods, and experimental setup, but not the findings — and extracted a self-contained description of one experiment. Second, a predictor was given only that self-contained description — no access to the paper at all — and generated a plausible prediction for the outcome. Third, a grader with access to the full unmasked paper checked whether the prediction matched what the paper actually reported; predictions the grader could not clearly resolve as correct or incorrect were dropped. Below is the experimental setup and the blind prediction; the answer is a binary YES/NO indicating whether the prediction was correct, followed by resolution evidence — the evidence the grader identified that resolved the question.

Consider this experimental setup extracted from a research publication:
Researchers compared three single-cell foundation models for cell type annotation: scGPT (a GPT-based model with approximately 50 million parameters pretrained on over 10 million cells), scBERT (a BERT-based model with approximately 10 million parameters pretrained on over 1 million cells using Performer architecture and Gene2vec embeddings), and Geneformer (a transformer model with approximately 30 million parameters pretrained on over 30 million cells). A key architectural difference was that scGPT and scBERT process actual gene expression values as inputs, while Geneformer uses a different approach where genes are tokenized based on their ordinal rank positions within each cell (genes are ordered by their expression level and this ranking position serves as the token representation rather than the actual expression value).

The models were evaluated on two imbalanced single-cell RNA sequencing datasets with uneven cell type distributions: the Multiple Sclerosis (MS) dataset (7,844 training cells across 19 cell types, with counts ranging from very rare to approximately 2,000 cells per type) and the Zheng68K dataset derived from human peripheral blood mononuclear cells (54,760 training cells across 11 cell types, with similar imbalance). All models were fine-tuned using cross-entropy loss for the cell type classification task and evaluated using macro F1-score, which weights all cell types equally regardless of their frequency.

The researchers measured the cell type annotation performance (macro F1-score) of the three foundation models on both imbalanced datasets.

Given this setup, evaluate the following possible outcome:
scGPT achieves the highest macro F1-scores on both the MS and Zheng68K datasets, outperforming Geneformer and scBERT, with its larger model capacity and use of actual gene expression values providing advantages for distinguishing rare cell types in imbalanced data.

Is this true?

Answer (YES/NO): NO